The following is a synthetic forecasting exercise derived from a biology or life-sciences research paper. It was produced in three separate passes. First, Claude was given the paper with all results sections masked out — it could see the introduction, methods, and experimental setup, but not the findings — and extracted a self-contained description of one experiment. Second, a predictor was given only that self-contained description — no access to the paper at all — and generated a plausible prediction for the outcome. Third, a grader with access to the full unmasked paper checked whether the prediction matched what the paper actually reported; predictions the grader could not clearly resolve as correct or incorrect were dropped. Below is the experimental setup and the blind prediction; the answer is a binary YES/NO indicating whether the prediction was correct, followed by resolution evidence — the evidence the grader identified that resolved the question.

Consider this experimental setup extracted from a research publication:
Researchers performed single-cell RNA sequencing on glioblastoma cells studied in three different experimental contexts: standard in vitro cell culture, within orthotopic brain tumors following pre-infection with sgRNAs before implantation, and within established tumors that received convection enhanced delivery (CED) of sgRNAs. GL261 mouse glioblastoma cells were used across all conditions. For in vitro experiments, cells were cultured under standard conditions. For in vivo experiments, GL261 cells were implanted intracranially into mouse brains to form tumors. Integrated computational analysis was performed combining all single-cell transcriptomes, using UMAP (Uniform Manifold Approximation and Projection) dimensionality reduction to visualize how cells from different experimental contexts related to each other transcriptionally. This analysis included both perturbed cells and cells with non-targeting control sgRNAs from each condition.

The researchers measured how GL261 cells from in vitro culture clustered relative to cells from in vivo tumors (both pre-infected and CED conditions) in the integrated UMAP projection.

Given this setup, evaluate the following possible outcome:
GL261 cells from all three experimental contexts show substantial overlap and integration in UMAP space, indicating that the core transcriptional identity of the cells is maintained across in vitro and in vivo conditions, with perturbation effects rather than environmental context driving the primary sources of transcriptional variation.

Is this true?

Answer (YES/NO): NO